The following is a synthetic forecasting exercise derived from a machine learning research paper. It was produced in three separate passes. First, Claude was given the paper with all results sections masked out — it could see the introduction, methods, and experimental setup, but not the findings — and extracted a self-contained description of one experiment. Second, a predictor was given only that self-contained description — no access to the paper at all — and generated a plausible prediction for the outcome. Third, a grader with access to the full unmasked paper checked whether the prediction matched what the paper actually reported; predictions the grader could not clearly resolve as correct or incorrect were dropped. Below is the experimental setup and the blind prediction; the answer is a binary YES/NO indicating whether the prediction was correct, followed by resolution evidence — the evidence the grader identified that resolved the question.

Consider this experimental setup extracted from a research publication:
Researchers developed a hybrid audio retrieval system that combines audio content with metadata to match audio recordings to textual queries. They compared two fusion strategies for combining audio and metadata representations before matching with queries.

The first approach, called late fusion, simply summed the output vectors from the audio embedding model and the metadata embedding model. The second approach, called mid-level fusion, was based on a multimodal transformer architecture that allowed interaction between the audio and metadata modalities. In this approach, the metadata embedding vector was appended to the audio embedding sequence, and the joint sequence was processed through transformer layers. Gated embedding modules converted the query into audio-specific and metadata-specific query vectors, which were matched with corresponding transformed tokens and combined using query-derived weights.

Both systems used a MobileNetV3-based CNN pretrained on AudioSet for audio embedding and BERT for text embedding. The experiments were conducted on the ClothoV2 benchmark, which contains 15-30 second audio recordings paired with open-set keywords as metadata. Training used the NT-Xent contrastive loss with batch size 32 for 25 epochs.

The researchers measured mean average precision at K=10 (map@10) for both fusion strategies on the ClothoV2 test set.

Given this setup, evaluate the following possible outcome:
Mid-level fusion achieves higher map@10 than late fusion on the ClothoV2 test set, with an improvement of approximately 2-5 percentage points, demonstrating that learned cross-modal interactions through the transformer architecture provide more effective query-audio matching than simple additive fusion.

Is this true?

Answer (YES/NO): NO